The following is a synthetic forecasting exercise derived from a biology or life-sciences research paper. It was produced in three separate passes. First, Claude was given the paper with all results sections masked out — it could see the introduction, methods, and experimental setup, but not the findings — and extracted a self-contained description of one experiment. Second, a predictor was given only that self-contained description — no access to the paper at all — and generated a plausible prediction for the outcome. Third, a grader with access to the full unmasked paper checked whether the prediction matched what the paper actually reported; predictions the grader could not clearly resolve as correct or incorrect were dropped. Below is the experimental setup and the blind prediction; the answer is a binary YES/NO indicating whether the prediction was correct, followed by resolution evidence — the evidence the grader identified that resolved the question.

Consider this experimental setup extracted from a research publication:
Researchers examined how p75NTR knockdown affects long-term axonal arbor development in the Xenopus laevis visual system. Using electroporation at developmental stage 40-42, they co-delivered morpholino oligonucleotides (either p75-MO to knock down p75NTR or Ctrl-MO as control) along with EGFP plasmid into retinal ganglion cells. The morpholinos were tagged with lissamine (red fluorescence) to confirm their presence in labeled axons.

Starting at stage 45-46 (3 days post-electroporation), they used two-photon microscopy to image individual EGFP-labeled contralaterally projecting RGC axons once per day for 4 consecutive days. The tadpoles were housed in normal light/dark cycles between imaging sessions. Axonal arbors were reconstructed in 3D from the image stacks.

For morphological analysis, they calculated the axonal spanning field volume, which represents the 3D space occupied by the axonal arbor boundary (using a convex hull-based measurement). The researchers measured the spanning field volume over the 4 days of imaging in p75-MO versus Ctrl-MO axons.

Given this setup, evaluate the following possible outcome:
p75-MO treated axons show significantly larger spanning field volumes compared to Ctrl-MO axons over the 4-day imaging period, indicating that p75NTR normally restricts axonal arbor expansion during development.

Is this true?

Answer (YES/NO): NO